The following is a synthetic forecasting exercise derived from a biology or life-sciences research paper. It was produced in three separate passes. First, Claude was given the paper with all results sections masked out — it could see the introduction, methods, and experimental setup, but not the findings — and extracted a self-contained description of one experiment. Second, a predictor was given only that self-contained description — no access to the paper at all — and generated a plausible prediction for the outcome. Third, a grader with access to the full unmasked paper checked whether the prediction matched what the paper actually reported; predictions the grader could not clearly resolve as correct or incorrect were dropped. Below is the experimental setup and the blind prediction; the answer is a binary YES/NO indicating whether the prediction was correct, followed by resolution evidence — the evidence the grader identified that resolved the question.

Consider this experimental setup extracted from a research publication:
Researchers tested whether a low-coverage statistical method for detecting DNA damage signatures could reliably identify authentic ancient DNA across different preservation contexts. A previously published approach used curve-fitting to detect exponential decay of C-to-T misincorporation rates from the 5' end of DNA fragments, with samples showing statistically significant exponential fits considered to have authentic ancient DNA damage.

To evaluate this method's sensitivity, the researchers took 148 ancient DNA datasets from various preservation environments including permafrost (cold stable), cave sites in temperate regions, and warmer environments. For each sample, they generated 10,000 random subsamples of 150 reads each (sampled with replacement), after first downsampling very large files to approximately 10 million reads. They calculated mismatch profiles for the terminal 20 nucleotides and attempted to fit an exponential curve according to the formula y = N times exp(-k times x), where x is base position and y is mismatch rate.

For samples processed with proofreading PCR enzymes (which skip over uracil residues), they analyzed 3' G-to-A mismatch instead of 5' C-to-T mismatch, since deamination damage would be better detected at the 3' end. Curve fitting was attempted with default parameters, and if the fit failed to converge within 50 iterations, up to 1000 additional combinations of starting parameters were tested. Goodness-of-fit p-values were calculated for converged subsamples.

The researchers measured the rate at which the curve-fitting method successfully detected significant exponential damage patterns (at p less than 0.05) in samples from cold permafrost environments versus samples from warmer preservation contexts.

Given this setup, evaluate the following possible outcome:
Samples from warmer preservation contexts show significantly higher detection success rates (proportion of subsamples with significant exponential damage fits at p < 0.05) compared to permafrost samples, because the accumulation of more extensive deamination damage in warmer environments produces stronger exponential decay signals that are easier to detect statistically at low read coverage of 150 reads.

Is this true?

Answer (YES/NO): YES